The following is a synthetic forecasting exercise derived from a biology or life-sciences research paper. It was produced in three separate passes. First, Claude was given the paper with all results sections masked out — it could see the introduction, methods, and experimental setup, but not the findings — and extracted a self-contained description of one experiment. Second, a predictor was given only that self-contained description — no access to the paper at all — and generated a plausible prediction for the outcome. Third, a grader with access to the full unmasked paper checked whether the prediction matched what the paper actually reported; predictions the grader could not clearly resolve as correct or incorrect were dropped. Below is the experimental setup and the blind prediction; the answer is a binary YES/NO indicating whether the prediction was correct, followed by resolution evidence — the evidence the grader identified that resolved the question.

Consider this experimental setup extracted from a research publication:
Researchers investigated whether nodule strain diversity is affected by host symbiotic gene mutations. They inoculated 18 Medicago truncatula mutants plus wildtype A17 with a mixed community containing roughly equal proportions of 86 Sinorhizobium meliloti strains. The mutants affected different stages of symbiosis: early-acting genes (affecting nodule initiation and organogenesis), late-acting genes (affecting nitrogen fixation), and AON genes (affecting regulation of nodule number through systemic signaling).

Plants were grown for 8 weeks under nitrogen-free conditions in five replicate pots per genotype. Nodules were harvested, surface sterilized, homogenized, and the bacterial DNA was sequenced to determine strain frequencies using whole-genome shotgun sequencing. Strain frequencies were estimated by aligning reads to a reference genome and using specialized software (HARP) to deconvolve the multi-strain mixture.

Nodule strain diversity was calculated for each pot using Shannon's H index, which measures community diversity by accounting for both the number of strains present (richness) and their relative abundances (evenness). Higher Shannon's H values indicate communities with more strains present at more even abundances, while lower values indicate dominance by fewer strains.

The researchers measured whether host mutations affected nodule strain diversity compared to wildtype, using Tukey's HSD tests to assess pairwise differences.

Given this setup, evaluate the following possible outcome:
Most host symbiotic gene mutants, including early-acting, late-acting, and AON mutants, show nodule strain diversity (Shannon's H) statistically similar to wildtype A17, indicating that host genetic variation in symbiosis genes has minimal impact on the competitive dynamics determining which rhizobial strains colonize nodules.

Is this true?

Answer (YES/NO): YES